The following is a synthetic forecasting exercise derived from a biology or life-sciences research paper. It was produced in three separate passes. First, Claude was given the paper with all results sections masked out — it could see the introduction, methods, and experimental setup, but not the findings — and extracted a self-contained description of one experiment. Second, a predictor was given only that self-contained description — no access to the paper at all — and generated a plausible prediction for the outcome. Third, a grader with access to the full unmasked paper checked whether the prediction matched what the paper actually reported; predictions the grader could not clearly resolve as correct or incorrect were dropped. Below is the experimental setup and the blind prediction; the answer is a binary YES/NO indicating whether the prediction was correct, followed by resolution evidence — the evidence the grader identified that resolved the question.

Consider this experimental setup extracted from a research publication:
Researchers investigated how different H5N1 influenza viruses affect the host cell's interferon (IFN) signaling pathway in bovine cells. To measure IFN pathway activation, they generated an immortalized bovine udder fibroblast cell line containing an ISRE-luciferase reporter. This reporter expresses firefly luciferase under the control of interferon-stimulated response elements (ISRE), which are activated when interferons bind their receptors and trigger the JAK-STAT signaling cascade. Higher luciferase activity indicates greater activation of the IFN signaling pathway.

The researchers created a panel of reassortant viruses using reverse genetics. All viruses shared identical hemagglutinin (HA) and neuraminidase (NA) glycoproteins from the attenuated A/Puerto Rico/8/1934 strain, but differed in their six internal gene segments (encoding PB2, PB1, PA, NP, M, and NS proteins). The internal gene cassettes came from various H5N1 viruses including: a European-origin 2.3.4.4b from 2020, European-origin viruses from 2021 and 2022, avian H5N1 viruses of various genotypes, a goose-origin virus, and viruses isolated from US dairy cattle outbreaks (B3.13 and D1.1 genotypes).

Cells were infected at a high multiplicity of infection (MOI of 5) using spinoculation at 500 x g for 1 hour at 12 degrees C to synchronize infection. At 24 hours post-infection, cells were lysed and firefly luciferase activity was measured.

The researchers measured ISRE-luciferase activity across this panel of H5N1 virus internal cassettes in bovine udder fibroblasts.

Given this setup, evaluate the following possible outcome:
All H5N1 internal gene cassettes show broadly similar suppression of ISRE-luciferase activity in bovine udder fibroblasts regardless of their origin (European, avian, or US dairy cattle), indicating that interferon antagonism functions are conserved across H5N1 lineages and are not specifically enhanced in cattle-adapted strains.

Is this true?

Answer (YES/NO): NO